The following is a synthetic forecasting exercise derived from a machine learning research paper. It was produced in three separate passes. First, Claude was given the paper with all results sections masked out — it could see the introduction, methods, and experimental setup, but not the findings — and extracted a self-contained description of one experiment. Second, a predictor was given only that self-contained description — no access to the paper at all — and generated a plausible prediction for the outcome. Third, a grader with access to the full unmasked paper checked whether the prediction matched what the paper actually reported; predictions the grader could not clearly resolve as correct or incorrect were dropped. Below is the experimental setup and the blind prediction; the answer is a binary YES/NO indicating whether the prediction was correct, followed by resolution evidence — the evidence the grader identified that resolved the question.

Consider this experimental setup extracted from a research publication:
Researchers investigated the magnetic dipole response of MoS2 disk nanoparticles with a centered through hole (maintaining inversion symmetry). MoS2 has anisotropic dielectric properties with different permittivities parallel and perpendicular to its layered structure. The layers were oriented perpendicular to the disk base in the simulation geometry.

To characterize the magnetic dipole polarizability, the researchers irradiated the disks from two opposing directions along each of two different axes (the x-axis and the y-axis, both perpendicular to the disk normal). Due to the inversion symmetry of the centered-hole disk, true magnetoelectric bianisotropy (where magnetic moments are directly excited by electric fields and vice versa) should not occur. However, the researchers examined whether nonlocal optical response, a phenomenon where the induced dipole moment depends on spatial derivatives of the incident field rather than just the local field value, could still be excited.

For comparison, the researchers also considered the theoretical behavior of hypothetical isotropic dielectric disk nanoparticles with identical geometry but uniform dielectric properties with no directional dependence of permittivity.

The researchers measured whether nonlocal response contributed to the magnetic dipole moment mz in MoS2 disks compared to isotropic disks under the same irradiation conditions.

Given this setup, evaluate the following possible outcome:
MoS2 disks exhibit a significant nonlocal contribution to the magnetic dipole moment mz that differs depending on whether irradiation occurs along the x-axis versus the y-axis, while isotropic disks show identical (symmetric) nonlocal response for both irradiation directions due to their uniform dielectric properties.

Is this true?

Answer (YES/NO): NO